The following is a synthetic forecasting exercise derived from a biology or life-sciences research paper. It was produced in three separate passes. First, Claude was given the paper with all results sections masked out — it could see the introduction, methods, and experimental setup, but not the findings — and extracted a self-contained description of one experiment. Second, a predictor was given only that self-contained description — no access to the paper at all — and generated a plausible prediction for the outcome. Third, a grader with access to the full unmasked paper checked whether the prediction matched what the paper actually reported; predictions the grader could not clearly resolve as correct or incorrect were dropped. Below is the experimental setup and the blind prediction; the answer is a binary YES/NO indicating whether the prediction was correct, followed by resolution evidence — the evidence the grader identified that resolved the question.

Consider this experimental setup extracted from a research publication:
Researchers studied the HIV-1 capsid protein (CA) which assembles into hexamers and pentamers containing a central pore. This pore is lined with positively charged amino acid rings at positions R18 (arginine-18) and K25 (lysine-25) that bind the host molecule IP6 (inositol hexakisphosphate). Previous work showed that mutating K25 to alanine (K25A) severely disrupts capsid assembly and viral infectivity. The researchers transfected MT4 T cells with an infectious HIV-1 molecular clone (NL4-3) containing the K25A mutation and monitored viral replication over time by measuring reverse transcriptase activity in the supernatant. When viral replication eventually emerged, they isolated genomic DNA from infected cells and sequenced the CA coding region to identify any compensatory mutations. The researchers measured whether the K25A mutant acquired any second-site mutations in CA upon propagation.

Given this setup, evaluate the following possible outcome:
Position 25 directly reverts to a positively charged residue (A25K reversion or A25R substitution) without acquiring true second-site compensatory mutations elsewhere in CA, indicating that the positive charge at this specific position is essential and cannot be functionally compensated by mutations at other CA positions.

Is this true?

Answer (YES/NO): NO